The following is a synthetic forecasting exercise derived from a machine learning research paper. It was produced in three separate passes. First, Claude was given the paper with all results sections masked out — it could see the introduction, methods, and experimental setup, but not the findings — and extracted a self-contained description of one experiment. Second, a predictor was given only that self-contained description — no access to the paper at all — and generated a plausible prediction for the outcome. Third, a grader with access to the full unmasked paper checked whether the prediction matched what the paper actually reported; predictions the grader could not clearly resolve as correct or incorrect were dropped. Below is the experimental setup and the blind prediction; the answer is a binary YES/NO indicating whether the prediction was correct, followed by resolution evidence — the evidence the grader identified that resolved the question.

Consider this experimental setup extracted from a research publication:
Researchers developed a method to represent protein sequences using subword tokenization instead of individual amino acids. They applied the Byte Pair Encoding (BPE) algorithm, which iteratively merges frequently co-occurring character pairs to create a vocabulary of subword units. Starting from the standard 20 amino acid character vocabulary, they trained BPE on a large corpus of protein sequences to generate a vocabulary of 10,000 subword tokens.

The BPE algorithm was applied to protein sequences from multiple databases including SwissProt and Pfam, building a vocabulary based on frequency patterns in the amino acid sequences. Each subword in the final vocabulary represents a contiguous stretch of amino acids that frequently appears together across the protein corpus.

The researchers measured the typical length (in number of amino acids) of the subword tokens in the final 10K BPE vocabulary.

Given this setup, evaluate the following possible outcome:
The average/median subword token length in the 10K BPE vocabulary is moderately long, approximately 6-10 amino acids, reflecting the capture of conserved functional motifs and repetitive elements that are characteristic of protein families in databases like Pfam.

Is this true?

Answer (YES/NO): NO